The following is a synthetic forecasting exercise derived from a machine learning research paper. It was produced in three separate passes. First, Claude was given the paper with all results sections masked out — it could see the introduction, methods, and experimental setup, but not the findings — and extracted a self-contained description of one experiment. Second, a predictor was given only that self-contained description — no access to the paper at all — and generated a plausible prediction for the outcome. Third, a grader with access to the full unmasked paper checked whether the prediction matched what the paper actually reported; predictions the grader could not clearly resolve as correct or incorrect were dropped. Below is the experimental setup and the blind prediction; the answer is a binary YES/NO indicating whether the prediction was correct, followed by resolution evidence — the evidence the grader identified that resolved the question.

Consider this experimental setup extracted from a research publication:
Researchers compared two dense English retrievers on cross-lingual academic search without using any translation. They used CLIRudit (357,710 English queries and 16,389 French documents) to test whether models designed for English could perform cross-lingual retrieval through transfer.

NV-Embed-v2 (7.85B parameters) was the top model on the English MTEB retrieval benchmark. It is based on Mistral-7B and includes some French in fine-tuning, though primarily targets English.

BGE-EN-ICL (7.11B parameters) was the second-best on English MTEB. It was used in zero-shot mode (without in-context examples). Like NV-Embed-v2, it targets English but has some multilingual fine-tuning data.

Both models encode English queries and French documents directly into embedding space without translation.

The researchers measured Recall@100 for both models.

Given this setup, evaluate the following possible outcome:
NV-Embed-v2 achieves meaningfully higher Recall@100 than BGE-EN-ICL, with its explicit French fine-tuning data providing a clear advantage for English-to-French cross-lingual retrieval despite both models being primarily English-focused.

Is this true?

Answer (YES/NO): NO